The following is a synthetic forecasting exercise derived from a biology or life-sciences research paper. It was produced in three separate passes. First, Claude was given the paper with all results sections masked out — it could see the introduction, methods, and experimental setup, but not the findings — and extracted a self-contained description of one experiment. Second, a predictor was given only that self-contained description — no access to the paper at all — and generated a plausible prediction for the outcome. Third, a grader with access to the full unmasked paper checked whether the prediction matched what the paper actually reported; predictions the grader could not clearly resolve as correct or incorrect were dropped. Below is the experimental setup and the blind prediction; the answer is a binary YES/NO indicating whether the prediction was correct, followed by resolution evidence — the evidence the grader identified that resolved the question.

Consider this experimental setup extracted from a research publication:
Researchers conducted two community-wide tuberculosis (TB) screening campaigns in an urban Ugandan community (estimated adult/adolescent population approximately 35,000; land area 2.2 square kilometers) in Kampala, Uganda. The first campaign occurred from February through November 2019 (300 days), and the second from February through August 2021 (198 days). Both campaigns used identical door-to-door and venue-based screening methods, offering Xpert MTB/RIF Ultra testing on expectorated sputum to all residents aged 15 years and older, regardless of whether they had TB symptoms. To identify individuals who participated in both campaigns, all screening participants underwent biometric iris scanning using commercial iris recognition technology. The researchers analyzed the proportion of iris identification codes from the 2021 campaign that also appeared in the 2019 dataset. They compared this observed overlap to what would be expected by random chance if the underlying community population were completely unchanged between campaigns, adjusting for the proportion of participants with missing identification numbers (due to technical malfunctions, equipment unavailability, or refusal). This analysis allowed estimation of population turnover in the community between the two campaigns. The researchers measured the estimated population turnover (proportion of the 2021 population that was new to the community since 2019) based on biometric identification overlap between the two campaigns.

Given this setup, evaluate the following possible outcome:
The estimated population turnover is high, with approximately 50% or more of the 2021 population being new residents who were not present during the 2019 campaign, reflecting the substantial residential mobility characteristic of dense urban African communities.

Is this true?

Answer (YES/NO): NO